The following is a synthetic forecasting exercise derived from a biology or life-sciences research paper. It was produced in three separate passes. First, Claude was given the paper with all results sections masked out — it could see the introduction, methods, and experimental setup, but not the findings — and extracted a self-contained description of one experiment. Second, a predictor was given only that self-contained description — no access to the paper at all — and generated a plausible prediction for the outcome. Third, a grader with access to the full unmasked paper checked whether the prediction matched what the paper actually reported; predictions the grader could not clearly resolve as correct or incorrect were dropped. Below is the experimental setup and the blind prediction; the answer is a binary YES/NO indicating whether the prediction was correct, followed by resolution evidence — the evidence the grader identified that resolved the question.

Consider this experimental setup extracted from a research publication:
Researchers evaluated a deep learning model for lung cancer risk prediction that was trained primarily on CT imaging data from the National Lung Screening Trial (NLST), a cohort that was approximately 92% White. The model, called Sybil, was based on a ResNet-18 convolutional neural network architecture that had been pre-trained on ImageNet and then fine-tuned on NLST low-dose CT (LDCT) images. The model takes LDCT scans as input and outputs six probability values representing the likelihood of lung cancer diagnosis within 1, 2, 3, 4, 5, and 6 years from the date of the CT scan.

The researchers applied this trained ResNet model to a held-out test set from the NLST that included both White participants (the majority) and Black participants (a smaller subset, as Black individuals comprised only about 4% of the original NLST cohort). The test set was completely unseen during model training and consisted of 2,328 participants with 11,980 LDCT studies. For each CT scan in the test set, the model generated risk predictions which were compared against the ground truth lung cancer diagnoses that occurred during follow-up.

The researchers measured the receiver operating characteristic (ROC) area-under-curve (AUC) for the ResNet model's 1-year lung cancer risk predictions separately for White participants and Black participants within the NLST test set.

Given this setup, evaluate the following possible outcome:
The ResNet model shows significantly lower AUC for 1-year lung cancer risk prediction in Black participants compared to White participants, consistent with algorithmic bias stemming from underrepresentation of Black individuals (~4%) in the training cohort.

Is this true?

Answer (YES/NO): NO